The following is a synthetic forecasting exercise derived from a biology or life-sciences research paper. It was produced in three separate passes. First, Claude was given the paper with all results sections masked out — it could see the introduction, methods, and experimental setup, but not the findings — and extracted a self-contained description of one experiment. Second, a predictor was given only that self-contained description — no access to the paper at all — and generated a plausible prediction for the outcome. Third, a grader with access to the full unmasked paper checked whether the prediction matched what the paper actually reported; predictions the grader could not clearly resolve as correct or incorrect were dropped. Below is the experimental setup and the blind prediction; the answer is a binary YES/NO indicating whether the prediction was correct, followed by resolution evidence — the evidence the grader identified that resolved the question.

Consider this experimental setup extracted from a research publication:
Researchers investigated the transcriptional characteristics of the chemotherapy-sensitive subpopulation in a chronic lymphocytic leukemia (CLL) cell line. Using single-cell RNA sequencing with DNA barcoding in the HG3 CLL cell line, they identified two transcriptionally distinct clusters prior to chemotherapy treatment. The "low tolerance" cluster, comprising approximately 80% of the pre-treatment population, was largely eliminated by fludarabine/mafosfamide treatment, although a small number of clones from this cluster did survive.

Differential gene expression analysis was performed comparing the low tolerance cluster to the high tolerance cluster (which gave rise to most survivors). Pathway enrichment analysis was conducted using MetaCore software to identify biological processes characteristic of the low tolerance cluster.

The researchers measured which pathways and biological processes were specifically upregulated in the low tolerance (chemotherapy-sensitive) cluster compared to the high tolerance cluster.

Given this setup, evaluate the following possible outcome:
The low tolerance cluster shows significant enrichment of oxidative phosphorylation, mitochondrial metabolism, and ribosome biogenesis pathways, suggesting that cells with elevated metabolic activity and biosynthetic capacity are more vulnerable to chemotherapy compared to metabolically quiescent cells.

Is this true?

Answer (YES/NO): NO